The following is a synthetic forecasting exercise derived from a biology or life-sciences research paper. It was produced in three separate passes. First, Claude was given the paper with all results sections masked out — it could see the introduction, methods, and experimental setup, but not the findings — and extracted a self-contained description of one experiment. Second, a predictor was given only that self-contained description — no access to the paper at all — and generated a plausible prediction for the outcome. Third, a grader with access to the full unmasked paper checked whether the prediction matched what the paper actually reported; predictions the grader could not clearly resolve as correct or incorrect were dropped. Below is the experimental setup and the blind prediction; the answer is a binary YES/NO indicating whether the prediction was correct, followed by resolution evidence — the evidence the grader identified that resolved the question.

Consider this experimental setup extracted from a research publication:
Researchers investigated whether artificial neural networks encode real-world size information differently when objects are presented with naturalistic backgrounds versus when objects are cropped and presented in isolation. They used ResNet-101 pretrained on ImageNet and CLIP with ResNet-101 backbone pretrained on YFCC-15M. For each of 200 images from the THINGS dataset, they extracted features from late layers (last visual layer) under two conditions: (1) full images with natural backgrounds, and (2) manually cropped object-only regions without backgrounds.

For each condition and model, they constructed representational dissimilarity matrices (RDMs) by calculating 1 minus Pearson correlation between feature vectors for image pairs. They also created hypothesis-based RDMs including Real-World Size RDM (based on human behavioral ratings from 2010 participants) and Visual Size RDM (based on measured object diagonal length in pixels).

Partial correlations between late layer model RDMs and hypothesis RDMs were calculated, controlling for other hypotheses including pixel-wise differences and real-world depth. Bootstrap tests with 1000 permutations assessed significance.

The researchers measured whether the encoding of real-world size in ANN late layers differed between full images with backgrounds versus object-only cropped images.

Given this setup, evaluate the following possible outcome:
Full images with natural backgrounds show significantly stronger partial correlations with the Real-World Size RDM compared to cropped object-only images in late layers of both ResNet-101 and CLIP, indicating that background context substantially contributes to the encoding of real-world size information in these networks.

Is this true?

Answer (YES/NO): NO